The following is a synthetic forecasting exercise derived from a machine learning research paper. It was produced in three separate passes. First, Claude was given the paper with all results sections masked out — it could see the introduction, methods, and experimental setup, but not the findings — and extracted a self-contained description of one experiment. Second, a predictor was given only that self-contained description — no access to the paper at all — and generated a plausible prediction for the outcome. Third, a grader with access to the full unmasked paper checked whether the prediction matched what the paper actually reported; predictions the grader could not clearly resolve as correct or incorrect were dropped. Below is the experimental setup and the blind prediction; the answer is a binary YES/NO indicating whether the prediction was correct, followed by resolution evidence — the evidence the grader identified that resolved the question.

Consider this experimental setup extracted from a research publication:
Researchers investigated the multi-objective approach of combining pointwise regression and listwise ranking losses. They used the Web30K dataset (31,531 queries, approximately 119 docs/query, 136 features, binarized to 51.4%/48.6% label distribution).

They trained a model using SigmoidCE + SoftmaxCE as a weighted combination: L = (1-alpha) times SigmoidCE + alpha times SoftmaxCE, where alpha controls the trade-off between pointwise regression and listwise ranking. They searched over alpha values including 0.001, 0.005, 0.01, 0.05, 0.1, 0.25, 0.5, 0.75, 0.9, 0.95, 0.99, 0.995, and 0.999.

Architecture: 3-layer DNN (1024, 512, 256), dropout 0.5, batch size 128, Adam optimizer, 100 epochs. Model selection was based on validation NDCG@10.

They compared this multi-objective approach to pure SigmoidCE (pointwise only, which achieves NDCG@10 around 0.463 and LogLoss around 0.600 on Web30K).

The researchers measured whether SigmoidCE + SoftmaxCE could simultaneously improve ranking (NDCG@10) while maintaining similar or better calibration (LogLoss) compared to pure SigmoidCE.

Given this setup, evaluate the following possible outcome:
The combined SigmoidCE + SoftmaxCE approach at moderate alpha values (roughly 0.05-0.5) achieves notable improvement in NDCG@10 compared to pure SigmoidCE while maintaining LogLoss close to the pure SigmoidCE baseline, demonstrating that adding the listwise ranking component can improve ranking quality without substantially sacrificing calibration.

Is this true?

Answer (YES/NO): NO